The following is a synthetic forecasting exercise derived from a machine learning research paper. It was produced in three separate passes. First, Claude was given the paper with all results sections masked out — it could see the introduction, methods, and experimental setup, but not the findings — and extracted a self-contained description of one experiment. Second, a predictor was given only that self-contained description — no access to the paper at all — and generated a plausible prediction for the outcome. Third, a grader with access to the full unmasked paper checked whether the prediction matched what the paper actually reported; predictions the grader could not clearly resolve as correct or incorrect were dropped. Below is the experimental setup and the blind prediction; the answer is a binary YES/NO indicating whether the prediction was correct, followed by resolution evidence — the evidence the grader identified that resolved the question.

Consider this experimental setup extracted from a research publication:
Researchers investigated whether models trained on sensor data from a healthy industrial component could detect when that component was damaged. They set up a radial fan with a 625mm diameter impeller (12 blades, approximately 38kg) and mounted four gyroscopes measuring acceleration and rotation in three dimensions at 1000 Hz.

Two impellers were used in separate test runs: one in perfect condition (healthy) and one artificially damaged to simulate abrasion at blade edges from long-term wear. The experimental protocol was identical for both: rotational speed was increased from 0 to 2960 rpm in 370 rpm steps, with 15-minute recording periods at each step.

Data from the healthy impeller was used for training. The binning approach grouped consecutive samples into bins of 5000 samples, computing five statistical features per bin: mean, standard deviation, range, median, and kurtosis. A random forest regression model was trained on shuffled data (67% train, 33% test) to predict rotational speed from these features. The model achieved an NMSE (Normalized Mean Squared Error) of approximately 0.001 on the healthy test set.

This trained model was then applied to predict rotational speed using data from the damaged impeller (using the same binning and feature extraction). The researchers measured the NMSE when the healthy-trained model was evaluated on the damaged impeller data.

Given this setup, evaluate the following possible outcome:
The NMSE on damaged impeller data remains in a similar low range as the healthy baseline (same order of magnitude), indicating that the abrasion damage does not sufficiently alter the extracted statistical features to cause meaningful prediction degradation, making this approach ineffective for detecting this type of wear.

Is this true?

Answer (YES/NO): NO